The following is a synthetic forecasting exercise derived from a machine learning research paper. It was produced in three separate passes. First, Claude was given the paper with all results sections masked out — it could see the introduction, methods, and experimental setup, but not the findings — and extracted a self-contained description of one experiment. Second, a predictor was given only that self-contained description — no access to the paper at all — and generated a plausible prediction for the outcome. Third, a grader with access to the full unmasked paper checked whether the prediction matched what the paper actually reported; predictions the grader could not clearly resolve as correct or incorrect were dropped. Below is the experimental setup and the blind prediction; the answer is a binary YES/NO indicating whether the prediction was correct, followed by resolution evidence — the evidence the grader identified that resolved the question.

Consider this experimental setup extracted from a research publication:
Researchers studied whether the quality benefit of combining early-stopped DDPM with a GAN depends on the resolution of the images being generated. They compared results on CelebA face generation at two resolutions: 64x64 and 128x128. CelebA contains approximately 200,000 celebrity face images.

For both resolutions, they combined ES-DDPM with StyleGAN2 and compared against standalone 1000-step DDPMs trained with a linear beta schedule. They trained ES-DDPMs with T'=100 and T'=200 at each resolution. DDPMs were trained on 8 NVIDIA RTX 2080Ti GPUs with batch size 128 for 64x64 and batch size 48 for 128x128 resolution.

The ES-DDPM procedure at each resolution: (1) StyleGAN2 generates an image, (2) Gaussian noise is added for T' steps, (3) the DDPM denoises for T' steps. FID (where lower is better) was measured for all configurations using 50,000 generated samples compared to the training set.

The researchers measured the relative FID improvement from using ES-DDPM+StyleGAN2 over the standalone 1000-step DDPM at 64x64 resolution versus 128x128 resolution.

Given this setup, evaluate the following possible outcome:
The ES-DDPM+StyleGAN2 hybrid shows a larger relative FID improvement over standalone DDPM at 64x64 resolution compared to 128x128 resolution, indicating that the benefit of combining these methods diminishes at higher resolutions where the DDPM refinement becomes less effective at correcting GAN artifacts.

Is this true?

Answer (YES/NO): NO